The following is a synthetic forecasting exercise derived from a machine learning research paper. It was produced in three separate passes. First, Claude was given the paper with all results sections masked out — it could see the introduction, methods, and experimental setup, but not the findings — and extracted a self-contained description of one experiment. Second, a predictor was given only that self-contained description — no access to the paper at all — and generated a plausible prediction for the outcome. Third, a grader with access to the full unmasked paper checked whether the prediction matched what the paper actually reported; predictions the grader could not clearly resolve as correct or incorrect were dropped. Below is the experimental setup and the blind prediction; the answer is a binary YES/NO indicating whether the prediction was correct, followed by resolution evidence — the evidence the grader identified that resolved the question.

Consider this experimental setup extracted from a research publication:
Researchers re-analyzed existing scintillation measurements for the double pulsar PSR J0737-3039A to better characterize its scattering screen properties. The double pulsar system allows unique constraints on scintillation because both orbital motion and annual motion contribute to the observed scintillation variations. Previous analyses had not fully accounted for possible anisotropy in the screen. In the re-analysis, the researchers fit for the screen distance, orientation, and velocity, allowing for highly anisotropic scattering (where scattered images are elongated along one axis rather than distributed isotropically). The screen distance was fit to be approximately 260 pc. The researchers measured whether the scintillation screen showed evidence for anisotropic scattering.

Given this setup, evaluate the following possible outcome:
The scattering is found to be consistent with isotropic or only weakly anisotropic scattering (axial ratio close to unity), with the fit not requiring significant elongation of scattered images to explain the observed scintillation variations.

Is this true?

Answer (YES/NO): NO